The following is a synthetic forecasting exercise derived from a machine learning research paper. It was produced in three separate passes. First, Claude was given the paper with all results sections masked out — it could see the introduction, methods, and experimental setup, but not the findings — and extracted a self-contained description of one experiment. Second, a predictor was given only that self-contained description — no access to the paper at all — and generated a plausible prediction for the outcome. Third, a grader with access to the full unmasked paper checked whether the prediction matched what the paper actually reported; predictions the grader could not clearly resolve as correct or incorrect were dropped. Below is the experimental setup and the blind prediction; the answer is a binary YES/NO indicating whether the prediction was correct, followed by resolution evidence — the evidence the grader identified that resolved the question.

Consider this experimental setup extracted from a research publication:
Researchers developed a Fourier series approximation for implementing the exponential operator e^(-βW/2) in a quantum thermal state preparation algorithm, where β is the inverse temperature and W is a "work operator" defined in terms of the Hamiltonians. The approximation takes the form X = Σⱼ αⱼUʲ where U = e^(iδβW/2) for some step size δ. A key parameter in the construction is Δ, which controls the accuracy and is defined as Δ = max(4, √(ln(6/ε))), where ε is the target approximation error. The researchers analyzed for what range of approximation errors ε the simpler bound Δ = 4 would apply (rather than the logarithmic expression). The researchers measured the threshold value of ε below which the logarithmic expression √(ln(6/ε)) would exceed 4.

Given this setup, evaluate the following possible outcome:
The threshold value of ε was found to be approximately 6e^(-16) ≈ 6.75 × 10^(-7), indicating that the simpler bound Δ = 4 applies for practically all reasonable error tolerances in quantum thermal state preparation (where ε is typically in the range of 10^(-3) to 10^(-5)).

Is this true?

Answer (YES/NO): YES